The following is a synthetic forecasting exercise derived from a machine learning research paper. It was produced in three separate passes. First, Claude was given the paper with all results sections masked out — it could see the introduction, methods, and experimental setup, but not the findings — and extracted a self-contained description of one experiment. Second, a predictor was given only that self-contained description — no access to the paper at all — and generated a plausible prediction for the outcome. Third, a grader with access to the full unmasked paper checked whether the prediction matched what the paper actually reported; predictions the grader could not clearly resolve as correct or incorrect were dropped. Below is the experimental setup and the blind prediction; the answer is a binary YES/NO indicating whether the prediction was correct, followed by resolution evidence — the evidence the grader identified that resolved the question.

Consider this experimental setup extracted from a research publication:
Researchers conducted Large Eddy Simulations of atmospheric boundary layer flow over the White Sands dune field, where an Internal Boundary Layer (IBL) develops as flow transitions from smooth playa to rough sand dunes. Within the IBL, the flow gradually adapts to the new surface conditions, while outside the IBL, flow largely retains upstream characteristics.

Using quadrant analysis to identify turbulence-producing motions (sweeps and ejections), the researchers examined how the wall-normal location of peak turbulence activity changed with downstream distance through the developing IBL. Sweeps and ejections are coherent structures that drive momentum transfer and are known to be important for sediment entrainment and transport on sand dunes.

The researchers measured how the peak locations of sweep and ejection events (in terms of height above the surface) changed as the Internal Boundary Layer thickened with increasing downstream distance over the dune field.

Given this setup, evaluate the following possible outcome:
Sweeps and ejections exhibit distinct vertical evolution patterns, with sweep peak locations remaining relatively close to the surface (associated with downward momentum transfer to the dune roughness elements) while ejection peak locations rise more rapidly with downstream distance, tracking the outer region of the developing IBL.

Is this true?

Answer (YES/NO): NO